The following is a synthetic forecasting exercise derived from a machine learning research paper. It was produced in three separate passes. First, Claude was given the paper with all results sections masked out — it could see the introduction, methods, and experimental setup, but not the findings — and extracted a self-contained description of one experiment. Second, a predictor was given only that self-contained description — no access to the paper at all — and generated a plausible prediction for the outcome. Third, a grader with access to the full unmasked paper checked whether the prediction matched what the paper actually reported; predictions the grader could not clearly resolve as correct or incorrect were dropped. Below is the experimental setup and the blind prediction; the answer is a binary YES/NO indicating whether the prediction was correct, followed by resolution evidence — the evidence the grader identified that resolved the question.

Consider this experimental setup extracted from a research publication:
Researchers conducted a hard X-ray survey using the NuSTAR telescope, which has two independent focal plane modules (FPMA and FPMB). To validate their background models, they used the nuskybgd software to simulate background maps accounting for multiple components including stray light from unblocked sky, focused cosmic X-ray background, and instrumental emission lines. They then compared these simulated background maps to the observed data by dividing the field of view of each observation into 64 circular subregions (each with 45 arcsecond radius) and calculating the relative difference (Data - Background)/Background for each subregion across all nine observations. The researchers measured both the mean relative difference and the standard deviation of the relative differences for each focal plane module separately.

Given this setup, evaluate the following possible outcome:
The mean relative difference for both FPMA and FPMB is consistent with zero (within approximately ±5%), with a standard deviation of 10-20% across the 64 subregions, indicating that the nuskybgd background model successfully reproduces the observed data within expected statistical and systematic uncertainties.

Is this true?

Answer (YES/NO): YES